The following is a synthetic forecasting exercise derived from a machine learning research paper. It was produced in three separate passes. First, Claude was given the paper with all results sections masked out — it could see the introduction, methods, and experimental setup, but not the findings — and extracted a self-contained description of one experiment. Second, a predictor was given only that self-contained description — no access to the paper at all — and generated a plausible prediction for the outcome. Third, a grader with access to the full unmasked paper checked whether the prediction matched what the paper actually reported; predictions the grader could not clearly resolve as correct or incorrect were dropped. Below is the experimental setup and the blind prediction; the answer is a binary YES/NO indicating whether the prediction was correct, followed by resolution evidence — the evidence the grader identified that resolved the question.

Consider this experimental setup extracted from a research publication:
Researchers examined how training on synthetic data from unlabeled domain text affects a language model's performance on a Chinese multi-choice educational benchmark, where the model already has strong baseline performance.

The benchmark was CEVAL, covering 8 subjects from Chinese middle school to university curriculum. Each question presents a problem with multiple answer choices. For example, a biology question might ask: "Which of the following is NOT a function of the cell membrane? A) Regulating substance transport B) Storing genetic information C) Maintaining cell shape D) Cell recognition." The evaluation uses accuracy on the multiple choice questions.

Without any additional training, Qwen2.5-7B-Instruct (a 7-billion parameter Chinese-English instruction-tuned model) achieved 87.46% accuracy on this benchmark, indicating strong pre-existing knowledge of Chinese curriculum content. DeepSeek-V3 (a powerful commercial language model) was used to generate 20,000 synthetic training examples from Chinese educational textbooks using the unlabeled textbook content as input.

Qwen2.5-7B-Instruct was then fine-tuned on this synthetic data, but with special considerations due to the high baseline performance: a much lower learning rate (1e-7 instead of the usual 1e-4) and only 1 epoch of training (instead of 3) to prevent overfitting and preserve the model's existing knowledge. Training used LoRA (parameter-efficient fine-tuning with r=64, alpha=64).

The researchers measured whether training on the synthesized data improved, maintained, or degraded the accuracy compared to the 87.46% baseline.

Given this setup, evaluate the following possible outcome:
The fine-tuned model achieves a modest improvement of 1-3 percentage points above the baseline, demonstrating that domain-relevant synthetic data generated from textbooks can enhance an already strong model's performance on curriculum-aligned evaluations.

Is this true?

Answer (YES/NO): YES